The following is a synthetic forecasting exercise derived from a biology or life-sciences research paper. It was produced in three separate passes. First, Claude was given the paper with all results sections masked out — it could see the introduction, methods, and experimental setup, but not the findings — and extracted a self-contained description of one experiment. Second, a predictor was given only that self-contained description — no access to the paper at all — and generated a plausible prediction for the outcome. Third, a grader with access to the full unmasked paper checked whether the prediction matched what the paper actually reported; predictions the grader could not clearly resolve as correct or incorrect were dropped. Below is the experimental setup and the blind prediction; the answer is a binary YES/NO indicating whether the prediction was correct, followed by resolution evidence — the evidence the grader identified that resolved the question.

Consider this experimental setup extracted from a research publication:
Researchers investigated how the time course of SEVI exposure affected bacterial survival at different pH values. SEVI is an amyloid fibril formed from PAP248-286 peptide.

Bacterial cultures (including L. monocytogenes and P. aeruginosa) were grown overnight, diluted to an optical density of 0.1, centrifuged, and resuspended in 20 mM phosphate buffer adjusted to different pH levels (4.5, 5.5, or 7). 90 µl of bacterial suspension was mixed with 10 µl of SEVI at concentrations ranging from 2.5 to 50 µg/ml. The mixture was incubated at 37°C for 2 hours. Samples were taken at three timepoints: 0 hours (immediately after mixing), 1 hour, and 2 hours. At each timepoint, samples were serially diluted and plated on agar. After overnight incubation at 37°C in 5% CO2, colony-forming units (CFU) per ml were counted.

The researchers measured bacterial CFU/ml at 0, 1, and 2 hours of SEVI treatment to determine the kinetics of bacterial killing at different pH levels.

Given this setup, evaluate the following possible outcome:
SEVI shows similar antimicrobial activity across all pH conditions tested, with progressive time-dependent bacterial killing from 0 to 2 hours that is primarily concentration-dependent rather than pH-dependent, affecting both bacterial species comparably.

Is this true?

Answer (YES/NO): NO